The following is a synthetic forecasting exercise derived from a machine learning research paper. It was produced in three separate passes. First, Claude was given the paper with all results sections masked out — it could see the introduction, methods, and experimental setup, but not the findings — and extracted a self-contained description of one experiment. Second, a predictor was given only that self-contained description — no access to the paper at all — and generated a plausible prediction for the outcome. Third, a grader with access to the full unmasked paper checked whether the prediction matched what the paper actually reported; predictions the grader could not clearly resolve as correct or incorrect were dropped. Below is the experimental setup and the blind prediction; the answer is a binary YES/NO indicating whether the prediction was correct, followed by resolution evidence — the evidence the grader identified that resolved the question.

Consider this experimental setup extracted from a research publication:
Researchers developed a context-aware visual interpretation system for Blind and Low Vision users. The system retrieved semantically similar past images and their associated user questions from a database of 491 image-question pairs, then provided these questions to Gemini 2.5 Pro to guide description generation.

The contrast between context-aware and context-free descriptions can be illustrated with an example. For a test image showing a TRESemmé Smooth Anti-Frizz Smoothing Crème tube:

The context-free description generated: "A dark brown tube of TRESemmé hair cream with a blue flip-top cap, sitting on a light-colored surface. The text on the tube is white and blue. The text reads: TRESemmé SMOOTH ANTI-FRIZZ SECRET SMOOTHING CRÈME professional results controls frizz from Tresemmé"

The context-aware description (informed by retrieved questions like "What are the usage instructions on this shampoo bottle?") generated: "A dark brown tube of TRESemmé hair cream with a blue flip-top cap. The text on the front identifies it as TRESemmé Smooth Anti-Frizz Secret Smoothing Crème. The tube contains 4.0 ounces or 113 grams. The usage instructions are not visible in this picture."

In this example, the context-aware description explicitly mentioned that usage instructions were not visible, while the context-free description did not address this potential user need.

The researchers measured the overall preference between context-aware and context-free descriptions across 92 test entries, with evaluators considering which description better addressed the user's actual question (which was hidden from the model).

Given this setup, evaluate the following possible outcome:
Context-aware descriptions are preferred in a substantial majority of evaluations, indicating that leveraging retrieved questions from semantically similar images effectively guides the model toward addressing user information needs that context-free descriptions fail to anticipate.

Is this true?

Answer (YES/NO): NO